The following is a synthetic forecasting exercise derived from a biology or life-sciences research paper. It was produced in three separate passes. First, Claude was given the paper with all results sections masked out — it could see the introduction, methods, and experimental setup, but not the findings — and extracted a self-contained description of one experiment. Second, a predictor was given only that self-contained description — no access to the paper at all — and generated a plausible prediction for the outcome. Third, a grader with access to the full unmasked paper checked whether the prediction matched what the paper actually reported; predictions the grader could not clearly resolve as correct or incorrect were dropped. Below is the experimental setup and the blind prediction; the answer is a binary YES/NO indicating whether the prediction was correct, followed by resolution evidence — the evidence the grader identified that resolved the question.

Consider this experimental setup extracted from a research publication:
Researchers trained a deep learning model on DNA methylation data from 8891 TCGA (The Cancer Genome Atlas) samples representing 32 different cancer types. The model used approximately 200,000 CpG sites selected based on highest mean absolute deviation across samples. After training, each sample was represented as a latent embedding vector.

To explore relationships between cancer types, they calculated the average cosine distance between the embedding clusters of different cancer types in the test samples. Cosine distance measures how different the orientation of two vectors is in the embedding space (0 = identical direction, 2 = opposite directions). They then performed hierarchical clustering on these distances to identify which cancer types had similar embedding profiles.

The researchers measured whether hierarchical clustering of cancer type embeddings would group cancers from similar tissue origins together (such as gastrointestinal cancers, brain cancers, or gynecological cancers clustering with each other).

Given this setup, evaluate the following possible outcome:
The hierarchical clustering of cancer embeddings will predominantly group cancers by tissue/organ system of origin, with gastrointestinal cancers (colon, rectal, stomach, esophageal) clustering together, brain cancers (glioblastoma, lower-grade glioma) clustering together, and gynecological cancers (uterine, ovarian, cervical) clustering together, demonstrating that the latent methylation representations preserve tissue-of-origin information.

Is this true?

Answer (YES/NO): NO